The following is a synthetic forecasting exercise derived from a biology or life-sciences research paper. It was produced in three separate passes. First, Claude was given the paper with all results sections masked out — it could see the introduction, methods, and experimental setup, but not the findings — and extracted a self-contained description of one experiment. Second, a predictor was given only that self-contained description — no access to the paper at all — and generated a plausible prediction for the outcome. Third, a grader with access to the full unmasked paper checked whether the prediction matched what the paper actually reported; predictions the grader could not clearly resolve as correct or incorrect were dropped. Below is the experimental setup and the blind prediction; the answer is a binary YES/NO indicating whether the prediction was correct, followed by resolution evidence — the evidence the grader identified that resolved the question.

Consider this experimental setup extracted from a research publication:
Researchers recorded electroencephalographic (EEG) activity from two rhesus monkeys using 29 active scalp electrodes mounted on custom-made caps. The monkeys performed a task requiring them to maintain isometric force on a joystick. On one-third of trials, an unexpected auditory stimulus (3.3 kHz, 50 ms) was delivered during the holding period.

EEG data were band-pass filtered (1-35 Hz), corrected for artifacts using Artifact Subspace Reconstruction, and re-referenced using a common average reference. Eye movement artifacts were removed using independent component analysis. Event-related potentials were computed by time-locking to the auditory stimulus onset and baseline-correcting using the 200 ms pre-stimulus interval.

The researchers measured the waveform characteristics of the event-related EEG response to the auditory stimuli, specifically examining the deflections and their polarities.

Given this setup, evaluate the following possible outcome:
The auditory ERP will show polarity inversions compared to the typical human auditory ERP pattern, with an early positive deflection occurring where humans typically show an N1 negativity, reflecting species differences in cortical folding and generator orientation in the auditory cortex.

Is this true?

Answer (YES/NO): NO